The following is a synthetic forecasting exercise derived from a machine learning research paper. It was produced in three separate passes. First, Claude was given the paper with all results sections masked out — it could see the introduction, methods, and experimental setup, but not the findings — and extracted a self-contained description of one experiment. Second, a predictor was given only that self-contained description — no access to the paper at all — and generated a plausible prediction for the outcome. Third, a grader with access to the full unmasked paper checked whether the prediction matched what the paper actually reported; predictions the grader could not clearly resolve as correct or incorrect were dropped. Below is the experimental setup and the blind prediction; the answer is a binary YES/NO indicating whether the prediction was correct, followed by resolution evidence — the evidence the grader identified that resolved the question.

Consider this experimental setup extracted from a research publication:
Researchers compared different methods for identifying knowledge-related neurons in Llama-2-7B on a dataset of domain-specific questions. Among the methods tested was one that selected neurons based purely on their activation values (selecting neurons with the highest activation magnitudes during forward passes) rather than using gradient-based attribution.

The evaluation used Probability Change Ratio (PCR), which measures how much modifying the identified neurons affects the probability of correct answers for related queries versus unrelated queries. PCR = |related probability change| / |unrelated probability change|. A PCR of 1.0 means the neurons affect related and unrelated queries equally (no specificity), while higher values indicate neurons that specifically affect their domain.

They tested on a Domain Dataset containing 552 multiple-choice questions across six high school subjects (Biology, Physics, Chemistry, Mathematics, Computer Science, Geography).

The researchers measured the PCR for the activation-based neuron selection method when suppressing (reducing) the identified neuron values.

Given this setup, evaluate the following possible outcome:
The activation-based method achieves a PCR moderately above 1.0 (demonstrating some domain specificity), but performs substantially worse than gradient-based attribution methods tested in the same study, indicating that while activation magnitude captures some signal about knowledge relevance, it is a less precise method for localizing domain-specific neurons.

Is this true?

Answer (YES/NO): NO